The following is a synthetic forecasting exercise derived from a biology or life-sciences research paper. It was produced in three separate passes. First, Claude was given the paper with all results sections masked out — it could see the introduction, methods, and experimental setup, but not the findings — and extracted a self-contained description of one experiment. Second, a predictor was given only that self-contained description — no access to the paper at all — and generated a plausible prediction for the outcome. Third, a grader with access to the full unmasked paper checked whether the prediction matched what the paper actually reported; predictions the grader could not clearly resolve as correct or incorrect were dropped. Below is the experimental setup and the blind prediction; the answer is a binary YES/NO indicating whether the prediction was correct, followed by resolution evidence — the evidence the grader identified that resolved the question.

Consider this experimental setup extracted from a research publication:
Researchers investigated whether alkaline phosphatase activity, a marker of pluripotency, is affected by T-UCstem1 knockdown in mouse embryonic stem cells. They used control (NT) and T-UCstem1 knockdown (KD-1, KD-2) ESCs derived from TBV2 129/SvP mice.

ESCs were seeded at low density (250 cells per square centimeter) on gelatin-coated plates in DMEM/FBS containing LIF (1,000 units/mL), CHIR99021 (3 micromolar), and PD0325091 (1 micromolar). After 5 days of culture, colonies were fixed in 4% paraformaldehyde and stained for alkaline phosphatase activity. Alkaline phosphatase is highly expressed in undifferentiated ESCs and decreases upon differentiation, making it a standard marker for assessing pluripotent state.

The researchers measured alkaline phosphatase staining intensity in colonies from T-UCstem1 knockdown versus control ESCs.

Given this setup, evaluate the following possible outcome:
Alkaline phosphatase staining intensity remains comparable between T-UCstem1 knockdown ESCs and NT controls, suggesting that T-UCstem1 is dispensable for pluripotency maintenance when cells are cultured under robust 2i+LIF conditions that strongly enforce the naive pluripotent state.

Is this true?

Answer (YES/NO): YES